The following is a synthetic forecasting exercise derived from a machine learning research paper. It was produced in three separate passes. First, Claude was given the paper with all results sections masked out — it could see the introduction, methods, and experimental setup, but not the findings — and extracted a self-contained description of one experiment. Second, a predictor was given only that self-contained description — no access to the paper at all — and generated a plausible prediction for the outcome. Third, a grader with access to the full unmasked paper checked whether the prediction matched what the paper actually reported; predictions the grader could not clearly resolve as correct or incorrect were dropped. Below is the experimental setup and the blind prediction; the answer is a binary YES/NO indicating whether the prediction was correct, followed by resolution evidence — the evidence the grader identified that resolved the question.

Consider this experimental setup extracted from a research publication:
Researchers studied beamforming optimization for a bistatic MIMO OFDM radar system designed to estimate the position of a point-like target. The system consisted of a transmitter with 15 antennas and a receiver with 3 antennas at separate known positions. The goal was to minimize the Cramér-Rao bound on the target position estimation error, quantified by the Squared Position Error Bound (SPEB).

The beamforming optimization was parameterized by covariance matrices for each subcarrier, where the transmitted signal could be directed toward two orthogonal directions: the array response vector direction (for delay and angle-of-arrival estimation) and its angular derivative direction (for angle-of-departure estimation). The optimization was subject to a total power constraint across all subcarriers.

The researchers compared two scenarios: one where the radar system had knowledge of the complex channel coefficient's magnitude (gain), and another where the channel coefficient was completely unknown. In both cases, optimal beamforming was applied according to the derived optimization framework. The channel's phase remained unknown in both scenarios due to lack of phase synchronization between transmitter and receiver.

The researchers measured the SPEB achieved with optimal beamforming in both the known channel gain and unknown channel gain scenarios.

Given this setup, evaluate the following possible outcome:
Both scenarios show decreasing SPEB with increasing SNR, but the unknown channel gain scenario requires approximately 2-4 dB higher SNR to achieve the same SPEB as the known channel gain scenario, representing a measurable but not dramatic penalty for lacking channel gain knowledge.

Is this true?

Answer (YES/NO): NO